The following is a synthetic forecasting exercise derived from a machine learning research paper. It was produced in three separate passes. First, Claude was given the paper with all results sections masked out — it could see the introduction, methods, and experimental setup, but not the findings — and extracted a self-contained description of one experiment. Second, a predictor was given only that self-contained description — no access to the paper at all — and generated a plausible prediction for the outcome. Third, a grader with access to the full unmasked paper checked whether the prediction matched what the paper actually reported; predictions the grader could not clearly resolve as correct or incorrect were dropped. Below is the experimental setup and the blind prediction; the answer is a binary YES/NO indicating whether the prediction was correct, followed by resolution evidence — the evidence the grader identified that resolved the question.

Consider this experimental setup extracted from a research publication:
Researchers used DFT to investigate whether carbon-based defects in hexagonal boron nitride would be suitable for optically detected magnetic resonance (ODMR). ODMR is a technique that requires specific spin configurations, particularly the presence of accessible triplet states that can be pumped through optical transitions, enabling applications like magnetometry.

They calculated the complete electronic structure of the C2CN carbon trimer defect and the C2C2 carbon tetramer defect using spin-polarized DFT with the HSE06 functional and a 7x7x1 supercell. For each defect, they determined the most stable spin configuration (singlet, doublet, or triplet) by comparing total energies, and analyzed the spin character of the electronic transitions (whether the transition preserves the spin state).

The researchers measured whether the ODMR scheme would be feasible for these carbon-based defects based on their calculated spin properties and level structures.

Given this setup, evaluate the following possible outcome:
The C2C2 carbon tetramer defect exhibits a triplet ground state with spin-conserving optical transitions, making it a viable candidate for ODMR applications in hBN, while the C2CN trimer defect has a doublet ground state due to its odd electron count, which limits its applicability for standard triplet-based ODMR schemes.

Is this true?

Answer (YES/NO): NO